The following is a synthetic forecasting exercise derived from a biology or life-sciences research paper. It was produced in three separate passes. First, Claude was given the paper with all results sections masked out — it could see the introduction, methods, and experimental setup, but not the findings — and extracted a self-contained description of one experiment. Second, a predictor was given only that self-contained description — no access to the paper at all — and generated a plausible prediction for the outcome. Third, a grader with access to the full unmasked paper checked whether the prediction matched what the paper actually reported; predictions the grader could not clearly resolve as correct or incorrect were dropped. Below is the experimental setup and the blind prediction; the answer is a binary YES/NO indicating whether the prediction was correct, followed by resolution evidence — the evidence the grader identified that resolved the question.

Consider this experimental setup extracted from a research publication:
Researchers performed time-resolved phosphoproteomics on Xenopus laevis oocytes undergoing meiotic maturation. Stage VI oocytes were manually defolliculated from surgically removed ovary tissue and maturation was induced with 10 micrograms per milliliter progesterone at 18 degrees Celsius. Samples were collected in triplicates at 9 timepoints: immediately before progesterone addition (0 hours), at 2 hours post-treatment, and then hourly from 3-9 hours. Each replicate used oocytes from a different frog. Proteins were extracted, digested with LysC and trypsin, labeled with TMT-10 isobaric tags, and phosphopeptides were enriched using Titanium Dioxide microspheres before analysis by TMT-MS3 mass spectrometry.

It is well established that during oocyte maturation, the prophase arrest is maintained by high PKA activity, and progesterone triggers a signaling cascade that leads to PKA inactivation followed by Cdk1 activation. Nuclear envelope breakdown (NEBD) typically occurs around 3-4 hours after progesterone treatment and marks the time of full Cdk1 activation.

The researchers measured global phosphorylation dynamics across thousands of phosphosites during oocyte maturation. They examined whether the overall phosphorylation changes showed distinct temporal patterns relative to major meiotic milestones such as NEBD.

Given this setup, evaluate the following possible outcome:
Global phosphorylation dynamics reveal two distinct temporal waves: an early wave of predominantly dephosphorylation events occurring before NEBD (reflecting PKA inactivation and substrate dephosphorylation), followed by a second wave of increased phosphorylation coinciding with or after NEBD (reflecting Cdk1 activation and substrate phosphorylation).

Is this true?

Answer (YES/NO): NO